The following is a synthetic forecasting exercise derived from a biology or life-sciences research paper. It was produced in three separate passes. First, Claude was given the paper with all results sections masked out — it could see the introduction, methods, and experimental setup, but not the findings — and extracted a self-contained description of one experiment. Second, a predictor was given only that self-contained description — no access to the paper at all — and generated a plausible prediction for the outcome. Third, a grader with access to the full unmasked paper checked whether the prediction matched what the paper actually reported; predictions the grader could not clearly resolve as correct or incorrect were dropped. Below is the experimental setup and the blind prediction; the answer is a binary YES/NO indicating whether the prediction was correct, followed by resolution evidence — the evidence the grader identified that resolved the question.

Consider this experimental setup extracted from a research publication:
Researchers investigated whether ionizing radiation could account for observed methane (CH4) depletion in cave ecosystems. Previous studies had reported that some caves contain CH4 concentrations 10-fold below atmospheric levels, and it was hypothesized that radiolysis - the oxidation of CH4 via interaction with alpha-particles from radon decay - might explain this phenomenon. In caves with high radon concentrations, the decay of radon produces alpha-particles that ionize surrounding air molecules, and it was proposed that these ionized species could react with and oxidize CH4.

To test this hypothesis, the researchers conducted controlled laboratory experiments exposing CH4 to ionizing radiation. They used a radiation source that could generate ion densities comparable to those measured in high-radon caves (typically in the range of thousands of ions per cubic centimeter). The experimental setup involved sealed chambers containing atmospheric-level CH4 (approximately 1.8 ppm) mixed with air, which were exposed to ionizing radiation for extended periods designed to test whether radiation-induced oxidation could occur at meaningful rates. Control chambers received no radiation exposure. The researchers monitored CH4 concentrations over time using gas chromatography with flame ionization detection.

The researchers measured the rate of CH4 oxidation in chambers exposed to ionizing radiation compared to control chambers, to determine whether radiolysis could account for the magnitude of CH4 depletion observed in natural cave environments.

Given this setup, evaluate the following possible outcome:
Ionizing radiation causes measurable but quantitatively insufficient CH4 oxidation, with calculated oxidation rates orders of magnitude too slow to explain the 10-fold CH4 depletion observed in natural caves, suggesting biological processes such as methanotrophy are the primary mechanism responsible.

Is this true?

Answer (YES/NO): NO